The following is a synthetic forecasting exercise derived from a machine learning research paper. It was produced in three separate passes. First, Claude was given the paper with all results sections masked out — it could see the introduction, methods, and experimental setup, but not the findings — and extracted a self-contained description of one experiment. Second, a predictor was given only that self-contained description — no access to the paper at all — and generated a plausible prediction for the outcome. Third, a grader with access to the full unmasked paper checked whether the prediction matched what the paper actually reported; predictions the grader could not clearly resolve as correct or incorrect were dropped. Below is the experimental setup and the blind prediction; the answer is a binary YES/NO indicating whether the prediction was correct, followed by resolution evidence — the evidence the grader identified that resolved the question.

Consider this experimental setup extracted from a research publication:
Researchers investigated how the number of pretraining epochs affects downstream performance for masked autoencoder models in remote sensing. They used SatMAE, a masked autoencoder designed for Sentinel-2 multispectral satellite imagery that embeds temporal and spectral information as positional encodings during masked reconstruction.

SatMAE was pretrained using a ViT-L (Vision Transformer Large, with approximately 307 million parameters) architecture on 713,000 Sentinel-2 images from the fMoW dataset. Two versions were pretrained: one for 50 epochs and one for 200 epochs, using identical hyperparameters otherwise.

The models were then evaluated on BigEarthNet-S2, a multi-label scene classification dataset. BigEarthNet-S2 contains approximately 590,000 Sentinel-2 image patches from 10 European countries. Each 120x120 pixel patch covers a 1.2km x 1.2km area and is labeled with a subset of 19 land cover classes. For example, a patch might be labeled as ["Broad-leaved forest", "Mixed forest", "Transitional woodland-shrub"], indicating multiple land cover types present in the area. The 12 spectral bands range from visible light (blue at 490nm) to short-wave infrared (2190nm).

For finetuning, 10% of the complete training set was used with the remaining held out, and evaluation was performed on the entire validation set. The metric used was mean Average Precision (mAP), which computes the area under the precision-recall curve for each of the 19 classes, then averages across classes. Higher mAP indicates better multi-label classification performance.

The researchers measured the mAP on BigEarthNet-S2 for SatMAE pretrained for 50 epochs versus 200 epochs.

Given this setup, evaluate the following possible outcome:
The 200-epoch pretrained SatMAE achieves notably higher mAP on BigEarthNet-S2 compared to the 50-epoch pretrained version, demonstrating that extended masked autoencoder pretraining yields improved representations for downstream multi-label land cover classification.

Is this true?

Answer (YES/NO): YES